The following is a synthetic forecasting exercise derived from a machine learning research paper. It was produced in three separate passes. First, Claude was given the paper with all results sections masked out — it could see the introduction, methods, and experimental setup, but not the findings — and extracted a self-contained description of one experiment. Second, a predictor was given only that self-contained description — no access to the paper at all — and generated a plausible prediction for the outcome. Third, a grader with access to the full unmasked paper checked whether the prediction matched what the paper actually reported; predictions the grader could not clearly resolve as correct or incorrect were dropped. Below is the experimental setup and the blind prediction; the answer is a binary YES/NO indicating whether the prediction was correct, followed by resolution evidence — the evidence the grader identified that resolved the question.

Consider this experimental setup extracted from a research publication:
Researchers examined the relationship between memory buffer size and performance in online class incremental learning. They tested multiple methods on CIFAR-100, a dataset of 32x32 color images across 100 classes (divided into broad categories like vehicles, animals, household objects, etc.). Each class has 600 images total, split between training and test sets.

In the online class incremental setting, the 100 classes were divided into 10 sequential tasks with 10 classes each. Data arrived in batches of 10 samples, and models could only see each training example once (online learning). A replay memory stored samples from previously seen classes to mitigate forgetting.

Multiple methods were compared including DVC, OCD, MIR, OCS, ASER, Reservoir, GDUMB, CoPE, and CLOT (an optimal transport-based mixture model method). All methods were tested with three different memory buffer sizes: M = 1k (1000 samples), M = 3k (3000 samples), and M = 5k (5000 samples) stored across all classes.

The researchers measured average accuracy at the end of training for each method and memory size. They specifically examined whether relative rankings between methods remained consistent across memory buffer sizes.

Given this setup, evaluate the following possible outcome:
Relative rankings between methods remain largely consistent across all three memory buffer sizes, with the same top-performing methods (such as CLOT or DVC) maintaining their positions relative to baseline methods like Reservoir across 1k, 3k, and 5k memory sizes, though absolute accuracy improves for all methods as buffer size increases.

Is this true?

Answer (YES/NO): NO